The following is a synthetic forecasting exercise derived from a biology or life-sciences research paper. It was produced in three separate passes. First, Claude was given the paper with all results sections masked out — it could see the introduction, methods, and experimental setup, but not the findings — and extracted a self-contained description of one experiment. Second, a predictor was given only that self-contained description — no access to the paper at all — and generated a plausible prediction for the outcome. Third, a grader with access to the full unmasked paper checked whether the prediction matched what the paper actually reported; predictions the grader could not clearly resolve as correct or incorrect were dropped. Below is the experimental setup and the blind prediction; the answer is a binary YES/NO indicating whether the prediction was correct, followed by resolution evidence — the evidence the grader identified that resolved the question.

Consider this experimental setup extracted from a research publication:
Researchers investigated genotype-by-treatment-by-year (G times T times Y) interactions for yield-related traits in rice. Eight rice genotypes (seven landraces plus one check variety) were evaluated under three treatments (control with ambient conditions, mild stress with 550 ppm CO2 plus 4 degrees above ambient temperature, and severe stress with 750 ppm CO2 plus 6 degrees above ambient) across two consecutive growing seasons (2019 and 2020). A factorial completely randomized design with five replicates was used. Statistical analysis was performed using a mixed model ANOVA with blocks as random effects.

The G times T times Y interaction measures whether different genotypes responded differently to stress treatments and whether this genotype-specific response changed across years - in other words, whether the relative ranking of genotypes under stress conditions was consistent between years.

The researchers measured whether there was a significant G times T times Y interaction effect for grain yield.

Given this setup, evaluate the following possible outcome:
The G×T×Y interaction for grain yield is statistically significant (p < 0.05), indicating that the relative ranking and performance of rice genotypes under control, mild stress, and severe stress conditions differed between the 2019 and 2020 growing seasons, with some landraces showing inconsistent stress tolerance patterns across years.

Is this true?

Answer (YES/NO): NO